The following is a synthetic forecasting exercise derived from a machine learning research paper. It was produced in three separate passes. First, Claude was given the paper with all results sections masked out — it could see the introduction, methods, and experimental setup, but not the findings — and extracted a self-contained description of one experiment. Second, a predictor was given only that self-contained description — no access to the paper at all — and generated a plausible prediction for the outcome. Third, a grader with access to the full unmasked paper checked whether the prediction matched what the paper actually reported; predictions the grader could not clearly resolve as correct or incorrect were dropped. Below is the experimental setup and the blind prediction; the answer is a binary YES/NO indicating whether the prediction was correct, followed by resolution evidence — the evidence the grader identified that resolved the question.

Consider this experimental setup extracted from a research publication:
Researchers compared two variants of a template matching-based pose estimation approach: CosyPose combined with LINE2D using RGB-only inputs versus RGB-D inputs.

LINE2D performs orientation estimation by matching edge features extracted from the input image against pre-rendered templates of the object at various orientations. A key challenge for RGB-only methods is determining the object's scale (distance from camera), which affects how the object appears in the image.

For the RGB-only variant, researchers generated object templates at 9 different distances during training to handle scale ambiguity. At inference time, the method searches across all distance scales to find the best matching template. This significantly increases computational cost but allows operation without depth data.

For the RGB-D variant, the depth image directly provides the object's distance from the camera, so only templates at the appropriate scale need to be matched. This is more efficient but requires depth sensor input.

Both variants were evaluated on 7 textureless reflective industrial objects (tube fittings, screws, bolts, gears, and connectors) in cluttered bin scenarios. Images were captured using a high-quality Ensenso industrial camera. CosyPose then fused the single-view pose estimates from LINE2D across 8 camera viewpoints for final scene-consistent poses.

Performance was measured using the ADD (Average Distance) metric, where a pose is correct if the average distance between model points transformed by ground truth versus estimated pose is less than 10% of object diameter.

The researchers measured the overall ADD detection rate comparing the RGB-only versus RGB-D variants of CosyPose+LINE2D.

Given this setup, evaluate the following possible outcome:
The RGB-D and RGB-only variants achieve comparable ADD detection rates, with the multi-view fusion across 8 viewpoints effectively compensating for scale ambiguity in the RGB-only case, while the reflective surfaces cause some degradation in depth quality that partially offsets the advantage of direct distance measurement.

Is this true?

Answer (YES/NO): NO